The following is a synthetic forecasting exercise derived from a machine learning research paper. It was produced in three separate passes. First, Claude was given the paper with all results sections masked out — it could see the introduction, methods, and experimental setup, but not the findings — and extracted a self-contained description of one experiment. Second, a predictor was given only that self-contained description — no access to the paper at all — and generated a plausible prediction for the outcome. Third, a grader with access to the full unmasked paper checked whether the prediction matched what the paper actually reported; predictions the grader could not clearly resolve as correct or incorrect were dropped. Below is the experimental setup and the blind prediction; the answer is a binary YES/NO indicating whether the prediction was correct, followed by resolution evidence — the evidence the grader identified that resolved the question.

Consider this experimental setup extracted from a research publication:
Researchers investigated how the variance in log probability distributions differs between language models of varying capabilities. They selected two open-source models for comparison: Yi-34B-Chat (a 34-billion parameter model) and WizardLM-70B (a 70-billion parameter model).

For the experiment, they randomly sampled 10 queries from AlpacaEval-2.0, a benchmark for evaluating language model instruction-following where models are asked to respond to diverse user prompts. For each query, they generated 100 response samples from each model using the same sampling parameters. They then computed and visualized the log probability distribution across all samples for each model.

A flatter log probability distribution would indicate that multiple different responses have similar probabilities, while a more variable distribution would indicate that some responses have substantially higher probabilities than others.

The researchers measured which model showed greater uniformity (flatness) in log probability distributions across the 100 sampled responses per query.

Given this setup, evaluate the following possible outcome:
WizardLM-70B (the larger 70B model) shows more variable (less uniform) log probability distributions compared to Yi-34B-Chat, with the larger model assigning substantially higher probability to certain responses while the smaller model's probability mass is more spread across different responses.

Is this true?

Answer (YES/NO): YES